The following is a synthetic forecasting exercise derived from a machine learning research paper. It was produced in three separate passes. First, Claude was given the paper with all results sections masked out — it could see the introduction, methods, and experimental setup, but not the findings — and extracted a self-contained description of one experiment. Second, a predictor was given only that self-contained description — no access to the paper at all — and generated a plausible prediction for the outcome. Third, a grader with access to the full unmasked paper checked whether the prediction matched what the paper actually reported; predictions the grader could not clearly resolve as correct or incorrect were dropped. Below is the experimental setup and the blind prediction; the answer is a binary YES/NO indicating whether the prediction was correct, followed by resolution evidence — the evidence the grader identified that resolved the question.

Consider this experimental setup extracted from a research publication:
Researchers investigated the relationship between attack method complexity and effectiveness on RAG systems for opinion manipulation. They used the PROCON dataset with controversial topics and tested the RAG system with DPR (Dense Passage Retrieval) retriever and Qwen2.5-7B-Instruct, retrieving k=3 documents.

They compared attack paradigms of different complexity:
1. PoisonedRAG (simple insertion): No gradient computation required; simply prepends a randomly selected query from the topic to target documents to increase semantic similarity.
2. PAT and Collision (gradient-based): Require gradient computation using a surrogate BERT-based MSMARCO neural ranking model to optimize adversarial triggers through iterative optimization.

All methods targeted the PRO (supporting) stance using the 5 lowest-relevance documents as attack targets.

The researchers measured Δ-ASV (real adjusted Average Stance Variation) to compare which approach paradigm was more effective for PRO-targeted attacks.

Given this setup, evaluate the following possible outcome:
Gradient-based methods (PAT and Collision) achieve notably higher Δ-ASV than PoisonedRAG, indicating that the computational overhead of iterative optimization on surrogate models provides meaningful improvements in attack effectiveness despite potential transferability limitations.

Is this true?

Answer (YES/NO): NO